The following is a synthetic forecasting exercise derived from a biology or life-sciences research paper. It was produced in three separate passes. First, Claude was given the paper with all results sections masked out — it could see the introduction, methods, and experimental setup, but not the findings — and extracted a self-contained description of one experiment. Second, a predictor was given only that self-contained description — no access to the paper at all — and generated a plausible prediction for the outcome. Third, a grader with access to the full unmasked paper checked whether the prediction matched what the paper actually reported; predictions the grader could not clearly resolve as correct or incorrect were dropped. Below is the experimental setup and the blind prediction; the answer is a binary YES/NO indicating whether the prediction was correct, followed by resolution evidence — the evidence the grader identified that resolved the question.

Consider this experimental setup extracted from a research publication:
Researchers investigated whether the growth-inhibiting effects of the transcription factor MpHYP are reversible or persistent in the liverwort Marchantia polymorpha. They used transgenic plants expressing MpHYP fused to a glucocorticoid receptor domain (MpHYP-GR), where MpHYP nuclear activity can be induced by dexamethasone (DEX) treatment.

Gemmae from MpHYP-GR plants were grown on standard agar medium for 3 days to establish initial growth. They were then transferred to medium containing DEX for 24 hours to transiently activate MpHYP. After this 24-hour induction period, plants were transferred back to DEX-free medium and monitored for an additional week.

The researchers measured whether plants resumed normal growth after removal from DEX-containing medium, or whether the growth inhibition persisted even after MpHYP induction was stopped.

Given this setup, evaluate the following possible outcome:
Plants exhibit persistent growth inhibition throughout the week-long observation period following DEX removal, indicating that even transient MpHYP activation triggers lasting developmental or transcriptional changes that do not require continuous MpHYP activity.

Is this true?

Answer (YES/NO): YES